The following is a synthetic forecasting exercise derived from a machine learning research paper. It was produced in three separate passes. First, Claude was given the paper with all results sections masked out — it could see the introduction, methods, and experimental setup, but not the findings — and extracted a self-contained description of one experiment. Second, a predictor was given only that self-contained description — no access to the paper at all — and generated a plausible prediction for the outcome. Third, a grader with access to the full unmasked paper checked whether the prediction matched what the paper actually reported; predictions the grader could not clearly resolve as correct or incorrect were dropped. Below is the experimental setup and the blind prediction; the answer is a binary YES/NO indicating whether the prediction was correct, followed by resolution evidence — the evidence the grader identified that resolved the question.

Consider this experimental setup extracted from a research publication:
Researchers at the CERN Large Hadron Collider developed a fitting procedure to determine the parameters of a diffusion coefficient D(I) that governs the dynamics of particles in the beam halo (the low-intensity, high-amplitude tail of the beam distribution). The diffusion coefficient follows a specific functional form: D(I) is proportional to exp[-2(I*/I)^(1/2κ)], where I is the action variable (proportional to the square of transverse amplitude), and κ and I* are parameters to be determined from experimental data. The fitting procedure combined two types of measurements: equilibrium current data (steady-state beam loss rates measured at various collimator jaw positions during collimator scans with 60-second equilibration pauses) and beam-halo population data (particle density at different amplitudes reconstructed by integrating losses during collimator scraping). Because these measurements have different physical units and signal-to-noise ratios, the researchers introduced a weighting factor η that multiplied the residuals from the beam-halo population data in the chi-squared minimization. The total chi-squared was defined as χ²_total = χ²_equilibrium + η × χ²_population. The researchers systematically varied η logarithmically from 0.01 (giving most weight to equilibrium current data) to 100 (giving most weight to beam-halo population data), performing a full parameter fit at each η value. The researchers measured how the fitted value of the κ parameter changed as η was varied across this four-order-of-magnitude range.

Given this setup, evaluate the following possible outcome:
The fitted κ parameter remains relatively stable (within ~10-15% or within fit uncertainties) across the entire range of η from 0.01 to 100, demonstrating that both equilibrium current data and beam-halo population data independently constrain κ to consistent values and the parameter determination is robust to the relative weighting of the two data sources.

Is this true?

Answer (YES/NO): NO